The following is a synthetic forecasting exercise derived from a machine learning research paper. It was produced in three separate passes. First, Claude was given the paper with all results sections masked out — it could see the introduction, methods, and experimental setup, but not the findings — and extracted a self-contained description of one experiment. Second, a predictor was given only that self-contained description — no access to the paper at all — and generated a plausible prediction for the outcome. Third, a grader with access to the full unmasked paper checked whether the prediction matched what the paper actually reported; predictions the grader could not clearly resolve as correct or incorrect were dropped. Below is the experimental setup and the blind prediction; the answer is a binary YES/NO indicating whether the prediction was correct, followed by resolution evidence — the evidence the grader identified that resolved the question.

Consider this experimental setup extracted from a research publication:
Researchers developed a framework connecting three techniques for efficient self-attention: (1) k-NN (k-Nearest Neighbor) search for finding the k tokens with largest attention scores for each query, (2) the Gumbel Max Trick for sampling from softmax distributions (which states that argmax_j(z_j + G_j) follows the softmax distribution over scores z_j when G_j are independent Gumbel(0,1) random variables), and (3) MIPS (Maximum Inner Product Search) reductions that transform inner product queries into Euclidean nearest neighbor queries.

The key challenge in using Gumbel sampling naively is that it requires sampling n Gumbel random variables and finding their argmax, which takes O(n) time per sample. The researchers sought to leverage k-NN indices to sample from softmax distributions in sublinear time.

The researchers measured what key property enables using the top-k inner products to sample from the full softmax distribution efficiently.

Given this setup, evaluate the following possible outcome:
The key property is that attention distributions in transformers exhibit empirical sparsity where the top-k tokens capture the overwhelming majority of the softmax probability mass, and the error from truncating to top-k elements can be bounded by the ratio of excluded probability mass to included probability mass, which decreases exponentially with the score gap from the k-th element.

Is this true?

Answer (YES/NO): NO